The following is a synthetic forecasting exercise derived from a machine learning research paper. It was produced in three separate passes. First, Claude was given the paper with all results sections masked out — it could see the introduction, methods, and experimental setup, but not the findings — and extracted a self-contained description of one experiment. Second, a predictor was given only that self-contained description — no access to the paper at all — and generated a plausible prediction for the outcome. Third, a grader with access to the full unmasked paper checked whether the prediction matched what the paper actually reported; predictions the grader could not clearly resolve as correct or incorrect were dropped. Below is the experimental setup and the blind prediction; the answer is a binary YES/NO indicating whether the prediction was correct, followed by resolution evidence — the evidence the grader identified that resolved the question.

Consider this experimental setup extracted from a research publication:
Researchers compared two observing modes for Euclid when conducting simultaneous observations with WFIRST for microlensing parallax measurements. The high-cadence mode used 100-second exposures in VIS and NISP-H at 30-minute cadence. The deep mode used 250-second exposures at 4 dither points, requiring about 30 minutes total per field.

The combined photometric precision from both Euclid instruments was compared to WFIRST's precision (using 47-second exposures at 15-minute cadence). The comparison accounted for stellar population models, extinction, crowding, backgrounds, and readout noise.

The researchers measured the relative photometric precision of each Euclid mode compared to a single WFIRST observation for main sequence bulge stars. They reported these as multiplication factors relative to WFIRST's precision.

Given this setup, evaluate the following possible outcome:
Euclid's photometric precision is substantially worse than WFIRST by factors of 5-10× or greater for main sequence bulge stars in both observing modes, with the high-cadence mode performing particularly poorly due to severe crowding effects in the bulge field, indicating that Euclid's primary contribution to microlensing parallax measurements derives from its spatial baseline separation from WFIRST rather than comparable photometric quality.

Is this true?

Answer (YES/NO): NO